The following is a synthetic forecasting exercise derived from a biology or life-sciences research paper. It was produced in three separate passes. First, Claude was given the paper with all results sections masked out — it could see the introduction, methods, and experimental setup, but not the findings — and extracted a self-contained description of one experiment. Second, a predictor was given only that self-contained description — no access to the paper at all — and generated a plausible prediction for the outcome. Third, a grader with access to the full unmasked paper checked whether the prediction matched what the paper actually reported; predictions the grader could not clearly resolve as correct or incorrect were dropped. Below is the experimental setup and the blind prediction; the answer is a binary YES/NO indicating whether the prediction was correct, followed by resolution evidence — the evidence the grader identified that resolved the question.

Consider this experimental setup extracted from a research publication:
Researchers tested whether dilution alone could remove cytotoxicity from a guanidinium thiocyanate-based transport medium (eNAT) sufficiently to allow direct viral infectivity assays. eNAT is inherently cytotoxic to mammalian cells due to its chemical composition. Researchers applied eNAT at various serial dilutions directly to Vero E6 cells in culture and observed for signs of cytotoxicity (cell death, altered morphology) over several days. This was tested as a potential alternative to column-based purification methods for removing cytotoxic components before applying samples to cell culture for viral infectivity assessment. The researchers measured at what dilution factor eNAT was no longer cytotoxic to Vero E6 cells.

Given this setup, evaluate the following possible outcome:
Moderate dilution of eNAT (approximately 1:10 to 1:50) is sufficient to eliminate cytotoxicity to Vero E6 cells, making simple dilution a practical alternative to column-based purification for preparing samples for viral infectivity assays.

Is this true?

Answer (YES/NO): NO